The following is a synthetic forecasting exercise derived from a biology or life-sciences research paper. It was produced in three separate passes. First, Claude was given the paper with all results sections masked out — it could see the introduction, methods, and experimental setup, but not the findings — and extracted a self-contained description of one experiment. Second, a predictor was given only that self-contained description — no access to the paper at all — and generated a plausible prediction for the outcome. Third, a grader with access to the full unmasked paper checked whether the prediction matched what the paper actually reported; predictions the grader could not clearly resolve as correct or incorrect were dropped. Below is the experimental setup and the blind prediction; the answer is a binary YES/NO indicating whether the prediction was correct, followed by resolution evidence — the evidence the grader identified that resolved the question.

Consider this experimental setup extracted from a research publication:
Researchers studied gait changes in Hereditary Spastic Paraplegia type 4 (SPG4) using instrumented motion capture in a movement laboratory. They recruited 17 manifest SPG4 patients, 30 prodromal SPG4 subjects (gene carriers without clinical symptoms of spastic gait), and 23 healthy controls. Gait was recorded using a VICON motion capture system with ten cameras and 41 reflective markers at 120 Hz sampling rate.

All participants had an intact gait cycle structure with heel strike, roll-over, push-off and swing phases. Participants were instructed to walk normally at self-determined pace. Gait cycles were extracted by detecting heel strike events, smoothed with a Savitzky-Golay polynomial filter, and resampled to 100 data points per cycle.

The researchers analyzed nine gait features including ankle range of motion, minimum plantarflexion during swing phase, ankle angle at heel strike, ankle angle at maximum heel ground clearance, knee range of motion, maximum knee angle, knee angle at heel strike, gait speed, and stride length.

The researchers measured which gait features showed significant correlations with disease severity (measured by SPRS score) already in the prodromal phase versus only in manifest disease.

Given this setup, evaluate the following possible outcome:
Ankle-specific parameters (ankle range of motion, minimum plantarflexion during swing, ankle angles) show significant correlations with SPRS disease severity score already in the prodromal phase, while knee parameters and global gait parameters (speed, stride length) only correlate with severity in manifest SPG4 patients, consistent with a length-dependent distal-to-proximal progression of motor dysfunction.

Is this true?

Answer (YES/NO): NO